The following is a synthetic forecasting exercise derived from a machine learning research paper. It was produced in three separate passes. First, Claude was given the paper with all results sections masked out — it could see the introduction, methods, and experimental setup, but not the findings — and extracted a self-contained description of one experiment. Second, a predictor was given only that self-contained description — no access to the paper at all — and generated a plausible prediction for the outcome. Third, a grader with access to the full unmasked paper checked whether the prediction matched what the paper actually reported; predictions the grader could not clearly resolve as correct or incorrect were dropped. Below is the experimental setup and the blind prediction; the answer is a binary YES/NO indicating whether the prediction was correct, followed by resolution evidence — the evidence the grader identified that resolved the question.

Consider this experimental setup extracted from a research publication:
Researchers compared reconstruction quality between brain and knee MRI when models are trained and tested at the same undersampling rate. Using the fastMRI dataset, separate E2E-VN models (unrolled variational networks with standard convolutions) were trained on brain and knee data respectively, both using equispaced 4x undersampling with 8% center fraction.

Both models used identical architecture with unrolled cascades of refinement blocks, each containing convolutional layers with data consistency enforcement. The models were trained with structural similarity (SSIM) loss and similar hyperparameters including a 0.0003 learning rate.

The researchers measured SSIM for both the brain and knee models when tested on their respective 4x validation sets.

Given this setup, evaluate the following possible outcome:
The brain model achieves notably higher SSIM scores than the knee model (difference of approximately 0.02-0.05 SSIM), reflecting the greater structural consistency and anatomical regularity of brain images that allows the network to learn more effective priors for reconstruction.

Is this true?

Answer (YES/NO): NO